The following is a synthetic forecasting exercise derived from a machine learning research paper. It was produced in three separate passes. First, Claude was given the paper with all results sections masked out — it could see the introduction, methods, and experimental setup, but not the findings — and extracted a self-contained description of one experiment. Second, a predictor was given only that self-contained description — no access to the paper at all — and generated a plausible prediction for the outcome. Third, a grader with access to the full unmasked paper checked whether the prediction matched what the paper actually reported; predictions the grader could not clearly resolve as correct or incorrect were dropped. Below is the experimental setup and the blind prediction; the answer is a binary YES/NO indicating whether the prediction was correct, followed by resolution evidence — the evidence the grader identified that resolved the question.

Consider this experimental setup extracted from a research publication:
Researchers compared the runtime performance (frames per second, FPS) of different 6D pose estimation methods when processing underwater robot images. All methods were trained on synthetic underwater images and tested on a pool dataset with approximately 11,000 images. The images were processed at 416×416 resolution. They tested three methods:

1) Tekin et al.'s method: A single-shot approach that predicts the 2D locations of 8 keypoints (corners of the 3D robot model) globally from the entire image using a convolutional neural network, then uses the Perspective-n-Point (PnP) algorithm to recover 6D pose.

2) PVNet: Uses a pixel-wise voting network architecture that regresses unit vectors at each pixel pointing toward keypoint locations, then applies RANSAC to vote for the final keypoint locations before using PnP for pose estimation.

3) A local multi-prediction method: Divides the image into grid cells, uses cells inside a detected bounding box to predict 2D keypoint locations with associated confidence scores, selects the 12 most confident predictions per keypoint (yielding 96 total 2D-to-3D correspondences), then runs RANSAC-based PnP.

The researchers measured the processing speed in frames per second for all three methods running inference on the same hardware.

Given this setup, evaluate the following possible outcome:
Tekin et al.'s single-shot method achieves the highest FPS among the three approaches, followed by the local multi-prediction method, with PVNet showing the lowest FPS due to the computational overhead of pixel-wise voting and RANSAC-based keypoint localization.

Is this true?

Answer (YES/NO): YES